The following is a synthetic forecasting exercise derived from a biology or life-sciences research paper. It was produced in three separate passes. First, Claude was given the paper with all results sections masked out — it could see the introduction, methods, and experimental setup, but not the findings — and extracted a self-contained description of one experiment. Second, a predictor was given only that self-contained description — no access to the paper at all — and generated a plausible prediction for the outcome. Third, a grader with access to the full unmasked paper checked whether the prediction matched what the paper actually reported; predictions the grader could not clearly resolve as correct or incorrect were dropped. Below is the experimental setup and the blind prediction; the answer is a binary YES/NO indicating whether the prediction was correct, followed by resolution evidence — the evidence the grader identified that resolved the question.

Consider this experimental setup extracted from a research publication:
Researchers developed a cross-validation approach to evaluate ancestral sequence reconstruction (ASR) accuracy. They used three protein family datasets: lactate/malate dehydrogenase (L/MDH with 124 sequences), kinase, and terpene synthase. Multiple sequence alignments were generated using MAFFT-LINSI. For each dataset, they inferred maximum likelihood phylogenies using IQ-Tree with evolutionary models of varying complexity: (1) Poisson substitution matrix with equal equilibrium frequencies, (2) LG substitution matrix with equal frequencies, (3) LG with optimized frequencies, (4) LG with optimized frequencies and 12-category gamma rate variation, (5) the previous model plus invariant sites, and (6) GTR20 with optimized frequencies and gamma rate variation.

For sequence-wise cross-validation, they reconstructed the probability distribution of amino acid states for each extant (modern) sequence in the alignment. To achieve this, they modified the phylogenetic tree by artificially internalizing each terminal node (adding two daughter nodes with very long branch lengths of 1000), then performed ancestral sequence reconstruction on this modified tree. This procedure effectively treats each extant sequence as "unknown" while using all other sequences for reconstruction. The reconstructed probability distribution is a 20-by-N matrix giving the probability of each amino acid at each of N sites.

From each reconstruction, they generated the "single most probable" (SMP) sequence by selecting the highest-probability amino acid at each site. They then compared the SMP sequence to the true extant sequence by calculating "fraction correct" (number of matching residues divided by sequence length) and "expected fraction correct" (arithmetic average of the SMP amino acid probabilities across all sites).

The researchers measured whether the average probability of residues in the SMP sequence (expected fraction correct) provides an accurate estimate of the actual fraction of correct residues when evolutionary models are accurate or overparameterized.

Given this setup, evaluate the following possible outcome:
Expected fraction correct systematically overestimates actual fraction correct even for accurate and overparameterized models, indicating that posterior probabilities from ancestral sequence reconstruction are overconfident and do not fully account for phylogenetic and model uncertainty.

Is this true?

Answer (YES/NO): NO